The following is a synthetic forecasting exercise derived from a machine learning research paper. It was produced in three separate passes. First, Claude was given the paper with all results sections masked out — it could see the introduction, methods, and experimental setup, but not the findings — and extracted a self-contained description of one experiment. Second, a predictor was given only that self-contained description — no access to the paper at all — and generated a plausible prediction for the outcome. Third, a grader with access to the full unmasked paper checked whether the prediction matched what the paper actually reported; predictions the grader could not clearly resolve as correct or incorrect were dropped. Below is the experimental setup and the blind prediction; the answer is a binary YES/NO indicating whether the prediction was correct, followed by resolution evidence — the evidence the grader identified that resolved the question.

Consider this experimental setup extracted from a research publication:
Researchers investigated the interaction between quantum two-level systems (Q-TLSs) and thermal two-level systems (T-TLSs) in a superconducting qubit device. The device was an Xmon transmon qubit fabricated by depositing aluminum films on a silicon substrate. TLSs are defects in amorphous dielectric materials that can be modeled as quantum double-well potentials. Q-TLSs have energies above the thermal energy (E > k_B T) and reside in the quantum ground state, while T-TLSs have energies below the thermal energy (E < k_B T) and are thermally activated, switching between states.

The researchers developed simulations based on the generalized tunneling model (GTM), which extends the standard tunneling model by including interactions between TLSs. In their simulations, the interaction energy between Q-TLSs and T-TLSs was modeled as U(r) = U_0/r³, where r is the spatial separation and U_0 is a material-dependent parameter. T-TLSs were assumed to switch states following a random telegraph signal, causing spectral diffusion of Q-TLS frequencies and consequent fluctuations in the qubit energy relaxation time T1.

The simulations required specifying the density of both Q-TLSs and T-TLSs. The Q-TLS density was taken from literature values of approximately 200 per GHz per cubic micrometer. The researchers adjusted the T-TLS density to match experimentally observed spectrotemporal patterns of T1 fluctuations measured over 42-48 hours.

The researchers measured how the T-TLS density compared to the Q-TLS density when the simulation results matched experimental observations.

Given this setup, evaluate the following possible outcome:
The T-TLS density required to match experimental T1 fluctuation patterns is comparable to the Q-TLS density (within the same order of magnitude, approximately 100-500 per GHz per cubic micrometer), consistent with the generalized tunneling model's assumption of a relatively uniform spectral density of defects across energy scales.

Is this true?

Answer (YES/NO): NO